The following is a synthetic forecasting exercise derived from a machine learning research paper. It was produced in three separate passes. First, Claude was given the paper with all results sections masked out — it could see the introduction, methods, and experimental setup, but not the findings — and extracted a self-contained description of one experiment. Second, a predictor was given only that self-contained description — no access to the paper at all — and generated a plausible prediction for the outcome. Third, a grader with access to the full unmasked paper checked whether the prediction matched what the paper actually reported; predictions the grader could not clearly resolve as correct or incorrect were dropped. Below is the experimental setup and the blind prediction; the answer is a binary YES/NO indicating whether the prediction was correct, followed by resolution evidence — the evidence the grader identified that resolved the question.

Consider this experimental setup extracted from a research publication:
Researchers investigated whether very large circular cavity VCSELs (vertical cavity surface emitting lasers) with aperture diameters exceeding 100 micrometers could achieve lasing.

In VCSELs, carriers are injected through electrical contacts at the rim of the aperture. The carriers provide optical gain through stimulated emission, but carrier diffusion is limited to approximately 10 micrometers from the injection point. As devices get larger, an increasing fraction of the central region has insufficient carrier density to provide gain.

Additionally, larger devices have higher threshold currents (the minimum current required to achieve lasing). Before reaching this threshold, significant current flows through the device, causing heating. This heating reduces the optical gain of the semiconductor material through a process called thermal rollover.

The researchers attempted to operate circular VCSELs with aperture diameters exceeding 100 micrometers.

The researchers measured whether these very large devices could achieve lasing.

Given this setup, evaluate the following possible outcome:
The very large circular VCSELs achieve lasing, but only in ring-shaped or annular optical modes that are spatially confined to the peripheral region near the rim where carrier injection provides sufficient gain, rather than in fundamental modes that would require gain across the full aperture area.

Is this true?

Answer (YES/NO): NO